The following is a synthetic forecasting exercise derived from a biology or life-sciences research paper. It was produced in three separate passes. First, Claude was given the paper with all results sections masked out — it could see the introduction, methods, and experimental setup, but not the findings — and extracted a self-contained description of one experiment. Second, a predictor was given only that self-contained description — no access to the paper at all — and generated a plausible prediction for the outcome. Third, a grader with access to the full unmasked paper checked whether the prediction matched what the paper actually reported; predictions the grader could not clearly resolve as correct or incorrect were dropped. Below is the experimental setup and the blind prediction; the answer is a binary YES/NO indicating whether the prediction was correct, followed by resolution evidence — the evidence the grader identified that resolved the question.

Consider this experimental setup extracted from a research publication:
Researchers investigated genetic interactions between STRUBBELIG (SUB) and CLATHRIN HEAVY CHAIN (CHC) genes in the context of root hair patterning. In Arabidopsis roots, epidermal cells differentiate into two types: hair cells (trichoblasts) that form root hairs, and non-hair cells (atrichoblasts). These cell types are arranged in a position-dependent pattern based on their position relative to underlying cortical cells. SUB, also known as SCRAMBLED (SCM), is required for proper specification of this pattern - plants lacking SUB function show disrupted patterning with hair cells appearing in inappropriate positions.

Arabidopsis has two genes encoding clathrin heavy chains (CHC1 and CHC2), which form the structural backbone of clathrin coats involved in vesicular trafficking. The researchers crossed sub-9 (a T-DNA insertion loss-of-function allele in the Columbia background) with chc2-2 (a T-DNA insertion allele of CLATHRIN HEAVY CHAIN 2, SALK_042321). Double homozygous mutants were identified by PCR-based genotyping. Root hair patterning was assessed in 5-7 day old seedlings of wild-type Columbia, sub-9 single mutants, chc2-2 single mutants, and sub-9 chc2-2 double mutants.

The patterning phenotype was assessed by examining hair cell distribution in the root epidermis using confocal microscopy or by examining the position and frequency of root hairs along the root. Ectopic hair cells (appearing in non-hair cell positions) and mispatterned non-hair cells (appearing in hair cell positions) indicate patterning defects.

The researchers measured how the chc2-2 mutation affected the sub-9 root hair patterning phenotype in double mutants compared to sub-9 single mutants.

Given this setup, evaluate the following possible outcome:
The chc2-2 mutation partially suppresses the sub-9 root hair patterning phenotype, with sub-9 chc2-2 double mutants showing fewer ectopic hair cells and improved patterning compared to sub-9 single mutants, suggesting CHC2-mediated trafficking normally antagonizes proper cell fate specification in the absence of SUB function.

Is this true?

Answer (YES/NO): NO